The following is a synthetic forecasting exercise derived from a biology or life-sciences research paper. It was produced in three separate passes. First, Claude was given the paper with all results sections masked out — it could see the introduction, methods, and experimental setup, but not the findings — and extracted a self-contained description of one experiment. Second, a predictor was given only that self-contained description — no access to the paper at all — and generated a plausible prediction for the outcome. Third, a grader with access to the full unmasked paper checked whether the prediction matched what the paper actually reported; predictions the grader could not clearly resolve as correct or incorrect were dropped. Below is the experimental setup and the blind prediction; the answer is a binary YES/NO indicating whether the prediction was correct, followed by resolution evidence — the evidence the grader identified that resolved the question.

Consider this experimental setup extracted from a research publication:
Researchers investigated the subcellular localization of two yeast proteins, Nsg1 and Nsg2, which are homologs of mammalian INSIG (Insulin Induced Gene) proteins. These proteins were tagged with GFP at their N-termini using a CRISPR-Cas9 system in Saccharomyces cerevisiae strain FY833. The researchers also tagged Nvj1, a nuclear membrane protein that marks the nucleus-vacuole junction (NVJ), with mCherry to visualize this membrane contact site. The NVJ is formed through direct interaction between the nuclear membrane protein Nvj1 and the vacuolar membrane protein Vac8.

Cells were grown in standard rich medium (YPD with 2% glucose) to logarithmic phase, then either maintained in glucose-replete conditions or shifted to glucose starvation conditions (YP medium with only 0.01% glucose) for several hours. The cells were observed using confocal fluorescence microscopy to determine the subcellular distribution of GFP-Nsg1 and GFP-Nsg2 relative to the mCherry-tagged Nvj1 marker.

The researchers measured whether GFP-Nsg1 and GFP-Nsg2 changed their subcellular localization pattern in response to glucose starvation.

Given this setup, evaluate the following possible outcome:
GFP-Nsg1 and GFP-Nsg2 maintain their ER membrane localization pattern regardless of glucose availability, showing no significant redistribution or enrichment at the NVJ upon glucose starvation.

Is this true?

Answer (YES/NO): NO